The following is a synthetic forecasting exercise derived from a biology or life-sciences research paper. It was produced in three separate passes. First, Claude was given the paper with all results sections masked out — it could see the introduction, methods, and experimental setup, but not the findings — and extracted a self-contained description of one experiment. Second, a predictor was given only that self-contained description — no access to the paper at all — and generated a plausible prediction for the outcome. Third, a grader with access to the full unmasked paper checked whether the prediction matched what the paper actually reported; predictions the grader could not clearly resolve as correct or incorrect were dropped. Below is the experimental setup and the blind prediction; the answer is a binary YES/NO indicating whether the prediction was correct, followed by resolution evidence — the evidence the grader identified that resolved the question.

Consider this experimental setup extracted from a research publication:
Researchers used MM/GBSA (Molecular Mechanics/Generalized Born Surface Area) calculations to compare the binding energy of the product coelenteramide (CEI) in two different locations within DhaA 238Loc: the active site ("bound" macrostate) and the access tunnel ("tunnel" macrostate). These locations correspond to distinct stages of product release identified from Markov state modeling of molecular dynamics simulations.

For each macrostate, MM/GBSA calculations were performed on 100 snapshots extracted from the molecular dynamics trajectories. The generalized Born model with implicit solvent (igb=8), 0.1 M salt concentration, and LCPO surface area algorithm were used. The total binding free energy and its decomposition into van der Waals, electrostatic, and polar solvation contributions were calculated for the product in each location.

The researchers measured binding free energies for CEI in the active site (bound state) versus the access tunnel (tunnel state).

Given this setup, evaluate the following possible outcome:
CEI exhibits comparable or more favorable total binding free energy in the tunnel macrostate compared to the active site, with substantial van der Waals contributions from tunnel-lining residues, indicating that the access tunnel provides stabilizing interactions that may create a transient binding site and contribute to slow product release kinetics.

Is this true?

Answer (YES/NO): NO